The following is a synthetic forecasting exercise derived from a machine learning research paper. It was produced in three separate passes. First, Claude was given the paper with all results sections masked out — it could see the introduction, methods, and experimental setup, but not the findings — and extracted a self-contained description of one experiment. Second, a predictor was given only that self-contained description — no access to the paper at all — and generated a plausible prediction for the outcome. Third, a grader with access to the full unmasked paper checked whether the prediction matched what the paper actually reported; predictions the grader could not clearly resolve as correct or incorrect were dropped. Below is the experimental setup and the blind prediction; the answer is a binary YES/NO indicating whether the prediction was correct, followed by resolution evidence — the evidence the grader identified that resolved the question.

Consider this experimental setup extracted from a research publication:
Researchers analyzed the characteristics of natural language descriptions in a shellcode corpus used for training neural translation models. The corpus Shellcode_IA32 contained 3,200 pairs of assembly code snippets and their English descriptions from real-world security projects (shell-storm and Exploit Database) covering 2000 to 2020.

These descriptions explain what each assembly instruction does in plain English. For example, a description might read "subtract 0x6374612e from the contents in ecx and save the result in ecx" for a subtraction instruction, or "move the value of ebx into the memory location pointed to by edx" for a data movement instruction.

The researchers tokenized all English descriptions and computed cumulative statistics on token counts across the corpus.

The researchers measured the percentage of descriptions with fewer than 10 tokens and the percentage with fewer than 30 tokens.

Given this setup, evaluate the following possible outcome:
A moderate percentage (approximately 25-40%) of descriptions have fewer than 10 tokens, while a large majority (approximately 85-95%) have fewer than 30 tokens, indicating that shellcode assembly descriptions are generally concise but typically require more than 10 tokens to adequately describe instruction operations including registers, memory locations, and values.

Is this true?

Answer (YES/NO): NO